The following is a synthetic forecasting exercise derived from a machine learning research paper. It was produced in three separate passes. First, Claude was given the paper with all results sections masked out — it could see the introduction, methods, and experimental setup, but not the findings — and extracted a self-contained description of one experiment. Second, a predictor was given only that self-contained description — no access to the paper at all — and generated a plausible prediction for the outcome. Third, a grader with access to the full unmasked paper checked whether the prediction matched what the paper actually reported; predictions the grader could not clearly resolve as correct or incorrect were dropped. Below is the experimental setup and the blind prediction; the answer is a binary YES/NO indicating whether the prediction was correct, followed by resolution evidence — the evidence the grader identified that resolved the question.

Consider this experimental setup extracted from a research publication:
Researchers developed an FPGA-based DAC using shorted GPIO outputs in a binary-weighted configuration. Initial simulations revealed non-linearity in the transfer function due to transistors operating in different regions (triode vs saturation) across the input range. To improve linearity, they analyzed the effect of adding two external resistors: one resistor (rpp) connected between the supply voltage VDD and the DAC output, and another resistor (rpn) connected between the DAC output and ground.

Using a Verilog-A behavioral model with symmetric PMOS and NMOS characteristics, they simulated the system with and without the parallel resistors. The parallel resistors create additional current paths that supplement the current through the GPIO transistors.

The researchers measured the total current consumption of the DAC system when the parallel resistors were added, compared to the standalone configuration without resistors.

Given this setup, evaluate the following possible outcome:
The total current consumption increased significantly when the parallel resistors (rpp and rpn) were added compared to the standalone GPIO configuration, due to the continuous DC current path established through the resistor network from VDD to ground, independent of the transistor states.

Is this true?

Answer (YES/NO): YES